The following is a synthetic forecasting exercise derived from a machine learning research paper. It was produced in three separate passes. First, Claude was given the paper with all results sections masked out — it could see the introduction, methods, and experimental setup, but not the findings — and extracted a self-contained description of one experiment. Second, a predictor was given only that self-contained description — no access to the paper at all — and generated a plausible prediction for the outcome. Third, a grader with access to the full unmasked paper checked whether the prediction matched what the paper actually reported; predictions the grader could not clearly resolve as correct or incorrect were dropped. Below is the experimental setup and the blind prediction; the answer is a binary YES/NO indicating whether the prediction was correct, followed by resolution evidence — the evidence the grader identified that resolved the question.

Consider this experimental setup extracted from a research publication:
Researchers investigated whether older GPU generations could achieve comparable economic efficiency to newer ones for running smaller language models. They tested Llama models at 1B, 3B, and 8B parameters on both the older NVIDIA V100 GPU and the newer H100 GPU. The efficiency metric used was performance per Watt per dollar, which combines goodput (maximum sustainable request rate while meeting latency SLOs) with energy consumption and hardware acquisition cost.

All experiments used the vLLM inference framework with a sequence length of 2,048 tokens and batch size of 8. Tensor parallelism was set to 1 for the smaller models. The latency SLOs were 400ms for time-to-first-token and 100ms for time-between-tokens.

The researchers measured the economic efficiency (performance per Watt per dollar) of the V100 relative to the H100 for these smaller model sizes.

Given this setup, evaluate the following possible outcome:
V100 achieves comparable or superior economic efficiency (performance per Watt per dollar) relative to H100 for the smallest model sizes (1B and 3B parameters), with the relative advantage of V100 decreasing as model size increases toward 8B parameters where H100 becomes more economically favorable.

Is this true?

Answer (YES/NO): NO